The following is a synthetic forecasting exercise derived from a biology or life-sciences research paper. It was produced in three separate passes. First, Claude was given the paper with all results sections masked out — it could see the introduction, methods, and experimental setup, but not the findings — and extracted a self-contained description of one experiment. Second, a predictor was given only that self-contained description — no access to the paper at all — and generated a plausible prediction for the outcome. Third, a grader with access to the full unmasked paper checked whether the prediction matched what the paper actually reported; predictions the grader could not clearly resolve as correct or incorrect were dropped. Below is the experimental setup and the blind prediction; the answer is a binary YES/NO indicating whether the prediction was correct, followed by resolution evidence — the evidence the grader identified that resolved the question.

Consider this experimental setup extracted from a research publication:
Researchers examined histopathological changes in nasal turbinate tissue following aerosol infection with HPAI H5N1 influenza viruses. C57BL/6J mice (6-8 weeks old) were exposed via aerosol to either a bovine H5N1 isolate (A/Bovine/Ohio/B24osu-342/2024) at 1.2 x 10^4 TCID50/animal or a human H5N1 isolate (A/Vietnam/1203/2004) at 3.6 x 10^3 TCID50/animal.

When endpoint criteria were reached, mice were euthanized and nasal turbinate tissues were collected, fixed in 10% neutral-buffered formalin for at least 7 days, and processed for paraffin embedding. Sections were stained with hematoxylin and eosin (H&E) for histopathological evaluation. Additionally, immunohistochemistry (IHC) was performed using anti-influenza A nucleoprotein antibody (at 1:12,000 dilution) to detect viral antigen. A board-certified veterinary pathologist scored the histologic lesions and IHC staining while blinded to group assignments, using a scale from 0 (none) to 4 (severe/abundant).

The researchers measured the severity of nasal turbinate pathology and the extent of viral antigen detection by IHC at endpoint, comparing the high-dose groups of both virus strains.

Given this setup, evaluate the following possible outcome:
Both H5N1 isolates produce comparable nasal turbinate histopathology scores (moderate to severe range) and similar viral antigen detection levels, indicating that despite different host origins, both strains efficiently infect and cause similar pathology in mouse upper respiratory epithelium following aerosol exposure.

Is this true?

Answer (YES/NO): NO